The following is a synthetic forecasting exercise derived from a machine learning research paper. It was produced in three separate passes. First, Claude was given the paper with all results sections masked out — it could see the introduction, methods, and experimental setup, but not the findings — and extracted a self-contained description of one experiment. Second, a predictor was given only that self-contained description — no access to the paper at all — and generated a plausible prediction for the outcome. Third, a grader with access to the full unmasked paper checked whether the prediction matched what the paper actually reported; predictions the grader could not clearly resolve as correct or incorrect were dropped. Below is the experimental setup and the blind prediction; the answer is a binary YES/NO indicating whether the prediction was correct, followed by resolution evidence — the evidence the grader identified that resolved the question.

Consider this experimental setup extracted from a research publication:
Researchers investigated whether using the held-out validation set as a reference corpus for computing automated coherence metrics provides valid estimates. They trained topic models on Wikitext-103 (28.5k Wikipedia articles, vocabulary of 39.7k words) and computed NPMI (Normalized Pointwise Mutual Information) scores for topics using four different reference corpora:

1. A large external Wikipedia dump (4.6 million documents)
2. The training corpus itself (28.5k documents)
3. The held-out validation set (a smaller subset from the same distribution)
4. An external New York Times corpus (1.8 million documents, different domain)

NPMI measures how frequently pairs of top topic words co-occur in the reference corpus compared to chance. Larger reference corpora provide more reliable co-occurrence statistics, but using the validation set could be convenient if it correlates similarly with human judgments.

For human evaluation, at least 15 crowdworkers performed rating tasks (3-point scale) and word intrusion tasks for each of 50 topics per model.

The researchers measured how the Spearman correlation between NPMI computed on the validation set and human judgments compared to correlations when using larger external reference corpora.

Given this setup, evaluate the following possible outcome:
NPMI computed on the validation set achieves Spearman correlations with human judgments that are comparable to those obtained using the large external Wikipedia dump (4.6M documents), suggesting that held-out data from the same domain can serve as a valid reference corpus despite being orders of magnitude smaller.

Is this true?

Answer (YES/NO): NO